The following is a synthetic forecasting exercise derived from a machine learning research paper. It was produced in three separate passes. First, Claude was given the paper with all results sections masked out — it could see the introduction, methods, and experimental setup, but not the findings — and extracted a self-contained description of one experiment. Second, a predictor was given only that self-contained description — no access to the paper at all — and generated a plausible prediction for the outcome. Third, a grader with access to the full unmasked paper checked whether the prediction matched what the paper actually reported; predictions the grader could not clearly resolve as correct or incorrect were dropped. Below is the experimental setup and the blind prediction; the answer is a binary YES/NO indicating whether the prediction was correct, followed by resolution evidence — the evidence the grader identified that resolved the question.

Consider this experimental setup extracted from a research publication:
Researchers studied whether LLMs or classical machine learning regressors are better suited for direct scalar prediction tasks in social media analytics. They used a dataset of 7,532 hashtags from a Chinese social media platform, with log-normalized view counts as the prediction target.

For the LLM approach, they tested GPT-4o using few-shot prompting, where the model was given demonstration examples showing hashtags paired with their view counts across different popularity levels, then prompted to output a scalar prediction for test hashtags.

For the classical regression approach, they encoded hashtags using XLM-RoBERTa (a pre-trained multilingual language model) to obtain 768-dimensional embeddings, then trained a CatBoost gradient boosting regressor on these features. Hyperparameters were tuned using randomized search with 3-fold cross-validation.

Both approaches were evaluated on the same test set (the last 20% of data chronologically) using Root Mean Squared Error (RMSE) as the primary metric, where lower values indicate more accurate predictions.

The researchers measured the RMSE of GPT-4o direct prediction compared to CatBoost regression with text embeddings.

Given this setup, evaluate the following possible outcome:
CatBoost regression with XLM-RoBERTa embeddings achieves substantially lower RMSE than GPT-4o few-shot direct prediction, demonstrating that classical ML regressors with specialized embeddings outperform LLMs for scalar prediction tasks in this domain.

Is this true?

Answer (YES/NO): YES